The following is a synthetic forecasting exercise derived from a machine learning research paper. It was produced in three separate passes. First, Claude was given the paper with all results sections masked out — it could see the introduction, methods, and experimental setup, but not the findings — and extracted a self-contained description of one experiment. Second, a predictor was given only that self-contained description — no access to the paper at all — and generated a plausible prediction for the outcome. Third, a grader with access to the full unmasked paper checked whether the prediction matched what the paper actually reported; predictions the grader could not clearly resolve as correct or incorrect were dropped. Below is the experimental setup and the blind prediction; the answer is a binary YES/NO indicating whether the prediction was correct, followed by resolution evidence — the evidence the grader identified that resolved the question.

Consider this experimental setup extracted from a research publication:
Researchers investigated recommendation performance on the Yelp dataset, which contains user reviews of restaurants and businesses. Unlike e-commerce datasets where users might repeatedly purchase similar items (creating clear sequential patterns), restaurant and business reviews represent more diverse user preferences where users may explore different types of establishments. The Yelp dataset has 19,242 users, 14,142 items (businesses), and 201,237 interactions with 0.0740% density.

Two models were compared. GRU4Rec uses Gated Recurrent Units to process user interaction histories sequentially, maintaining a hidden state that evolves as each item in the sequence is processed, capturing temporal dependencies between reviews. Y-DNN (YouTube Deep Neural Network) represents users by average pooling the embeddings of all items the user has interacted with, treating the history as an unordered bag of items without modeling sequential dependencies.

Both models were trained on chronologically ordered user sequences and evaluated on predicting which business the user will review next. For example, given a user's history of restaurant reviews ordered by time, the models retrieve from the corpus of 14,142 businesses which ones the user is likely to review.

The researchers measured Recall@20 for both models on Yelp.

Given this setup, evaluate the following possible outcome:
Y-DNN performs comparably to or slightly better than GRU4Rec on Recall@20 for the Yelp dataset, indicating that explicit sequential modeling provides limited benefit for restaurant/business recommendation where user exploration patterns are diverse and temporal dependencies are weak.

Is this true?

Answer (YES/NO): NO